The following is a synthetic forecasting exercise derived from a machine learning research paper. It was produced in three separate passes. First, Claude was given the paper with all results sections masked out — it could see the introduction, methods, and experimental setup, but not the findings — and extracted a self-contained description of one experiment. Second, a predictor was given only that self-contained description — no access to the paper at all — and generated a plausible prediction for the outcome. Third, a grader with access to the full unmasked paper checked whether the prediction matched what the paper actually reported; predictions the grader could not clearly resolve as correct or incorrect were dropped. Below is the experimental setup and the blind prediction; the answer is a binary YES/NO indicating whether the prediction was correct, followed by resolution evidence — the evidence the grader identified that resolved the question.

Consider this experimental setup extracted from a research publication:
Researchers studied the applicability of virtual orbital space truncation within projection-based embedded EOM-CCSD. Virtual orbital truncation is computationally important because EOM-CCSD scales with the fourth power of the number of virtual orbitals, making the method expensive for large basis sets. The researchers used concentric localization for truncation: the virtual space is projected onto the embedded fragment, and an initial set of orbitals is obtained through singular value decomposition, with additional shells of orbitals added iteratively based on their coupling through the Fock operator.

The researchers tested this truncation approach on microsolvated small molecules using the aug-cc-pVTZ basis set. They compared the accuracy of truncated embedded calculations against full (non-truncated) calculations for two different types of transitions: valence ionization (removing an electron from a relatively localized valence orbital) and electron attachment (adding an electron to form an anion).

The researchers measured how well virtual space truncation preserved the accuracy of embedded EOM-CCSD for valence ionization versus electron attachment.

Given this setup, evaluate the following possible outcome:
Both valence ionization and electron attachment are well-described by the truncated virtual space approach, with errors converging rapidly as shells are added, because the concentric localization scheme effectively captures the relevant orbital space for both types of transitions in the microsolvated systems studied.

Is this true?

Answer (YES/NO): NO